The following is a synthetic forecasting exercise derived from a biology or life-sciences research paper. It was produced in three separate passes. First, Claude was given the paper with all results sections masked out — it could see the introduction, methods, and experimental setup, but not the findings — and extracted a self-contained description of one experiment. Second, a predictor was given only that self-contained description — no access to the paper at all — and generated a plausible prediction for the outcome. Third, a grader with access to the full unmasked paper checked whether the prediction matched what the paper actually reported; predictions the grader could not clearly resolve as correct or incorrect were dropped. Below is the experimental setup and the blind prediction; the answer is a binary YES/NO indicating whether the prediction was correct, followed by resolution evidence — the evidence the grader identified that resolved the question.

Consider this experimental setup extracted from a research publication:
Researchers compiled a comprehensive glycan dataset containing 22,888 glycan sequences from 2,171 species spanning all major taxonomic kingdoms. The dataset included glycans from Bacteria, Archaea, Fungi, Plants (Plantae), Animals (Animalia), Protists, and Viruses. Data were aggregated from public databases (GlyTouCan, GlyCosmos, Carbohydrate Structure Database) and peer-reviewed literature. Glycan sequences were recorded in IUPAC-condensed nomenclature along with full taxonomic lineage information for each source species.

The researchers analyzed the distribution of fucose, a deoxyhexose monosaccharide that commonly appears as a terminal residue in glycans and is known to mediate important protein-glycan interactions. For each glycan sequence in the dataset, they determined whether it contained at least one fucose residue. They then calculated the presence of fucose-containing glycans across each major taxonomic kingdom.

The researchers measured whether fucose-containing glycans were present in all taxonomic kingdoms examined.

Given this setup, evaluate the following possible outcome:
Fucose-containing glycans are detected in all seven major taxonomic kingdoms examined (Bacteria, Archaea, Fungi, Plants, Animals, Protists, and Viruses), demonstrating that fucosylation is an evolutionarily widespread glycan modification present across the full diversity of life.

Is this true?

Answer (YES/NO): YES